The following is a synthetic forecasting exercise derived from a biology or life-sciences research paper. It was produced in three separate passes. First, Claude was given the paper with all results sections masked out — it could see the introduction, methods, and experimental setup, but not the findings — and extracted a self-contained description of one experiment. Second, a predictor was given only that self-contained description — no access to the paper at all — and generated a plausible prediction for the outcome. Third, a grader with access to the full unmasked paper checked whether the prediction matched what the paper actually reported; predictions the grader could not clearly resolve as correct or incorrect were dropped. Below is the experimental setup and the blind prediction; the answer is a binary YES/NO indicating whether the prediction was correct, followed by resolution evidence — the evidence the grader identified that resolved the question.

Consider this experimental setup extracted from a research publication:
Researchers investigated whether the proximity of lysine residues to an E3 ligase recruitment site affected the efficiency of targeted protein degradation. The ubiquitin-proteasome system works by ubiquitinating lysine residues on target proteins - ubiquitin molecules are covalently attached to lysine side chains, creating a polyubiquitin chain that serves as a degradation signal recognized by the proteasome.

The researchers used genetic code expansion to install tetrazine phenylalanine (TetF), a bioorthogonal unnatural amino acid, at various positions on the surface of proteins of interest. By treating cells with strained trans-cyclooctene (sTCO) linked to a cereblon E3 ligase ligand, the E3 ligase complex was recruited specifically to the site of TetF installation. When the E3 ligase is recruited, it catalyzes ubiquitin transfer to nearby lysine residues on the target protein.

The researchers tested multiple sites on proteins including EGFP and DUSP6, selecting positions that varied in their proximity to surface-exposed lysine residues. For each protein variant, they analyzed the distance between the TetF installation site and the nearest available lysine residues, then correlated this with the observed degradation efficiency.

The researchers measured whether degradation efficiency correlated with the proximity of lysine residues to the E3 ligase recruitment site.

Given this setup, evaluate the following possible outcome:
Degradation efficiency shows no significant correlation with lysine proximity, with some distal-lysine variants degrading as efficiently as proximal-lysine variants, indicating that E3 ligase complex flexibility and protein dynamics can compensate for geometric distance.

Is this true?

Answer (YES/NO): NO